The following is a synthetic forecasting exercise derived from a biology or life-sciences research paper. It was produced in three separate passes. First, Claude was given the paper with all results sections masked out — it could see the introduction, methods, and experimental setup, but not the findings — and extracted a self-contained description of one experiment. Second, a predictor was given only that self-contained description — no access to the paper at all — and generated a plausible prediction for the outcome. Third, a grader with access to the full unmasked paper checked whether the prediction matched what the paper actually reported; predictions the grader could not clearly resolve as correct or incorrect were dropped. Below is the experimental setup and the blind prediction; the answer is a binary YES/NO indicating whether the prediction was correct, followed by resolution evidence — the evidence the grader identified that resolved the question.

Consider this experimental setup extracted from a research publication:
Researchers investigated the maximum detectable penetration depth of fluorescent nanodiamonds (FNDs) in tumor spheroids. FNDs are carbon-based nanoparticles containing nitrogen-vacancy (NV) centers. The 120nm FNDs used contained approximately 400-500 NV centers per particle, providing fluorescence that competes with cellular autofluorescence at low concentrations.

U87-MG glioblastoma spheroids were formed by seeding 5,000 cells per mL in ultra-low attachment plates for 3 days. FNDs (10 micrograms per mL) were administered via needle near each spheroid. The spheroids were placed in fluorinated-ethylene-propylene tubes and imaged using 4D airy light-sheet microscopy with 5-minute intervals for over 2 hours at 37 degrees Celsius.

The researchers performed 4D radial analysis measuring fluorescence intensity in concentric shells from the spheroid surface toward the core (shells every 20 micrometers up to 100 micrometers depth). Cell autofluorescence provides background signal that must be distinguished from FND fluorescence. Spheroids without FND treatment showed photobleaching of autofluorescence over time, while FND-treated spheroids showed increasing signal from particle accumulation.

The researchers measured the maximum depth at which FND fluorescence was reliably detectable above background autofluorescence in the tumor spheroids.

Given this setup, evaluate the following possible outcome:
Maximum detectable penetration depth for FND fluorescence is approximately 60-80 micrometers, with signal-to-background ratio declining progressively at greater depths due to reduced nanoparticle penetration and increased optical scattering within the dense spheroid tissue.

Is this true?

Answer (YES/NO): NO